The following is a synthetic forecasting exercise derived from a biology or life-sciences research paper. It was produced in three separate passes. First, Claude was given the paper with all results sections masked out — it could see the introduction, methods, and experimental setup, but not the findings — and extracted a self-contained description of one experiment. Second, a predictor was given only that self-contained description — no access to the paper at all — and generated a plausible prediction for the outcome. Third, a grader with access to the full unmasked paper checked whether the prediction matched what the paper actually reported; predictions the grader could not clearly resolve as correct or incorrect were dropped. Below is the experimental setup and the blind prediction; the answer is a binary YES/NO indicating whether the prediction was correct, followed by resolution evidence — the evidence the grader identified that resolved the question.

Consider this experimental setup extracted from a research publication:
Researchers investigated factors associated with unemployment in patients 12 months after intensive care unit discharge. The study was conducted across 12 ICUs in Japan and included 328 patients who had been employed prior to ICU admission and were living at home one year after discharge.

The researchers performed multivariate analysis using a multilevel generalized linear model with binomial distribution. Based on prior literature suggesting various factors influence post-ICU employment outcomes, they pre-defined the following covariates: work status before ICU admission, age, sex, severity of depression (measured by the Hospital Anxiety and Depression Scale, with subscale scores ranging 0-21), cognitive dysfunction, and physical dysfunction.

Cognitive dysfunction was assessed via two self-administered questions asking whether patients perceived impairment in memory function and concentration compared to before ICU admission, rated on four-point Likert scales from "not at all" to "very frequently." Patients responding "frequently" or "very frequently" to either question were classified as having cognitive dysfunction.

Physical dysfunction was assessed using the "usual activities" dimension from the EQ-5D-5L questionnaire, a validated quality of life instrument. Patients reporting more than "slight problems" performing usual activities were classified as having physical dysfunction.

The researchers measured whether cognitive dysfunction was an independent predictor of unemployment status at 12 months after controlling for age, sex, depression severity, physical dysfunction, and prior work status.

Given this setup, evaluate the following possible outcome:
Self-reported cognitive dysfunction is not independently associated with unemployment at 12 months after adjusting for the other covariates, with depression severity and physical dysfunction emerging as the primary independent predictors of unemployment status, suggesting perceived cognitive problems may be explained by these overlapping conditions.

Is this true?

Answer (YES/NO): NO